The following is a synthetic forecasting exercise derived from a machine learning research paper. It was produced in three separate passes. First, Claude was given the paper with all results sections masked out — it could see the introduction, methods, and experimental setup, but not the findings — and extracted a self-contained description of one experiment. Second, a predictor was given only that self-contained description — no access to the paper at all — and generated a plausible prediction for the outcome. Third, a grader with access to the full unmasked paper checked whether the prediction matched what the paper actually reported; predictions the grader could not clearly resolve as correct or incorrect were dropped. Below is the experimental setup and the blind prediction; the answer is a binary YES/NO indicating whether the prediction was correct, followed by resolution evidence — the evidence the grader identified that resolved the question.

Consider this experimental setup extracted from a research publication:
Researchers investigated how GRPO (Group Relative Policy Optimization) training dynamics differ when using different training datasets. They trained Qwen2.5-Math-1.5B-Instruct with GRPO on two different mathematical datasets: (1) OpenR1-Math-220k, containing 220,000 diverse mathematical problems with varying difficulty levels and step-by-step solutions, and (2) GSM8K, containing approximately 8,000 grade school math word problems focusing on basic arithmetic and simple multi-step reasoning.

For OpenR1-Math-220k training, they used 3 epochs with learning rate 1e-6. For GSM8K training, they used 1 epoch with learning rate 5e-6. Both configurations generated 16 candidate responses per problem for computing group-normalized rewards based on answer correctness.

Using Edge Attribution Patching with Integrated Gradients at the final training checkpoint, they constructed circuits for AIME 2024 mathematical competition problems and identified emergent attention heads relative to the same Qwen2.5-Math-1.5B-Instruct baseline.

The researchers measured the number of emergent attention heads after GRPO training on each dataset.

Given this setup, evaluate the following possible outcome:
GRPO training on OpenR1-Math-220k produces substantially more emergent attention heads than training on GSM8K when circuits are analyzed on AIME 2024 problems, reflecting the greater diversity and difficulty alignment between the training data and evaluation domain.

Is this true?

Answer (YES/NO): NO